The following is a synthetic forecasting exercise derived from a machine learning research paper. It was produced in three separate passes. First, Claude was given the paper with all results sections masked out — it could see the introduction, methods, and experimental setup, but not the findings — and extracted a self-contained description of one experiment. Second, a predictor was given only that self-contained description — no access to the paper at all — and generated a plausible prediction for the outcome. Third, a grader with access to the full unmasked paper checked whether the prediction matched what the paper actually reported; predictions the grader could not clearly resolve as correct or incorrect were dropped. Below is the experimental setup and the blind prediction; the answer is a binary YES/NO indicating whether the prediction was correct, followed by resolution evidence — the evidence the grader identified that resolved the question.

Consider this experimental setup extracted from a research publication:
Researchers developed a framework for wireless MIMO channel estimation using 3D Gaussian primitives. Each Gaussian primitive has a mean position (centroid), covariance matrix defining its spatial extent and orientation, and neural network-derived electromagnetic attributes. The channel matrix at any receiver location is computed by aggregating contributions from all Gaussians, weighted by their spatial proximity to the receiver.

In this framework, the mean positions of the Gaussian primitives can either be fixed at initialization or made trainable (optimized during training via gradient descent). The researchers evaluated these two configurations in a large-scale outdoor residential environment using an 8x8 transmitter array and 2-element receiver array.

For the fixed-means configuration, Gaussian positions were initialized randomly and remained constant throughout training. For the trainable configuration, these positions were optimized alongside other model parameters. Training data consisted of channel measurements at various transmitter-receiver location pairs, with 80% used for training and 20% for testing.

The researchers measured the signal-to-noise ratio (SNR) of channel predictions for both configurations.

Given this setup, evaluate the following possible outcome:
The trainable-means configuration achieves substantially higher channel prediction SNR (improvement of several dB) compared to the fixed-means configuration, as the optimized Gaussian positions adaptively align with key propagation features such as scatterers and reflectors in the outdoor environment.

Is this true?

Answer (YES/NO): YES